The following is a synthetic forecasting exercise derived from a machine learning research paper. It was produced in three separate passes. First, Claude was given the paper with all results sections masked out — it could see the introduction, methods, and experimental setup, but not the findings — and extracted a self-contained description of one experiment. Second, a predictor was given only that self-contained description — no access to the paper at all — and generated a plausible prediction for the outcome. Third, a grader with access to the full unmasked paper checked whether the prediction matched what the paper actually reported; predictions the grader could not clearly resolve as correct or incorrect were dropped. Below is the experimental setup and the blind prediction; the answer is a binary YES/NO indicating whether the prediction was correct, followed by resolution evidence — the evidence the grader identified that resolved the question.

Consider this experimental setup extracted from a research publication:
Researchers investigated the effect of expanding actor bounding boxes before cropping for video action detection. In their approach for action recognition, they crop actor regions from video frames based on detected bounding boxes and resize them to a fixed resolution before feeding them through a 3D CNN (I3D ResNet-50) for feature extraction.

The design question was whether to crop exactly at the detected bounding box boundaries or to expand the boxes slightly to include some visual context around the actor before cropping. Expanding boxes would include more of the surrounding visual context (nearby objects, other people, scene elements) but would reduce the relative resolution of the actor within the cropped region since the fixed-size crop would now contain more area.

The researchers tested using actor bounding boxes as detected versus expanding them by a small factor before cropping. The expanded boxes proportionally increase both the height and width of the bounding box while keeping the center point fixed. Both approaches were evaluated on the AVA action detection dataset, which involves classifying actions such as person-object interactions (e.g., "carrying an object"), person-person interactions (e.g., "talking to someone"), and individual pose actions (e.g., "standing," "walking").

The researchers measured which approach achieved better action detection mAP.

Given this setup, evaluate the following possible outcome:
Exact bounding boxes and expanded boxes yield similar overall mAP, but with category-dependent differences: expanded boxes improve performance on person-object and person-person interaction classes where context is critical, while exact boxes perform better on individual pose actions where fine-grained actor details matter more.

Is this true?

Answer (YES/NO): NO